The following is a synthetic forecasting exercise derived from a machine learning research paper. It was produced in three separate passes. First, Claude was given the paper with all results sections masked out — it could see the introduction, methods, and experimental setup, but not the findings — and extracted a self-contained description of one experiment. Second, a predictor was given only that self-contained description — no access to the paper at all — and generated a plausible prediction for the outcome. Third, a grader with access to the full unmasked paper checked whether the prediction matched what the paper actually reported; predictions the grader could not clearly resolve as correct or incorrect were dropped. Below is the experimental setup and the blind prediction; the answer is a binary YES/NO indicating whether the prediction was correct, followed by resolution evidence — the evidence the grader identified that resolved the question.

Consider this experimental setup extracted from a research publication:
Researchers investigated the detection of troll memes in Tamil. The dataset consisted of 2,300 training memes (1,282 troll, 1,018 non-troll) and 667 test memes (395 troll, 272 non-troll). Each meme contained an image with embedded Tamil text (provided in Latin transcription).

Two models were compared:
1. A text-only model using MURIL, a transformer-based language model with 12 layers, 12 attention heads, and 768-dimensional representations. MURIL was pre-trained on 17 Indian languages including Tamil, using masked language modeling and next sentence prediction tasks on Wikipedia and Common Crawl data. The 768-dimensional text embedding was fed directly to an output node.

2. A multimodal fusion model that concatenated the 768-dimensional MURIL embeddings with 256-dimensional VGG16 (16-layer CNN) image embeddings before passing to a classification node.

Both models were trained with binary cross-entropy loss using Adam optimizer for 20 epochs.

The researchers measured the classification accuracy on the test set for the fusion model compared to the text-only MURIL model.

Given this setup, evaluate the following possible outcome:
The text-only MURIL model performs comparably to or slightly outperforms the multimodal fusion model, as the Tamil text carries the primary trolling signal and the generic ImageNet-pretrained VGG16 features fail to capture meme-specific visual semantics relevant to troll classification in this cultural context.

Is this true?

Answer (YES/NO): NO